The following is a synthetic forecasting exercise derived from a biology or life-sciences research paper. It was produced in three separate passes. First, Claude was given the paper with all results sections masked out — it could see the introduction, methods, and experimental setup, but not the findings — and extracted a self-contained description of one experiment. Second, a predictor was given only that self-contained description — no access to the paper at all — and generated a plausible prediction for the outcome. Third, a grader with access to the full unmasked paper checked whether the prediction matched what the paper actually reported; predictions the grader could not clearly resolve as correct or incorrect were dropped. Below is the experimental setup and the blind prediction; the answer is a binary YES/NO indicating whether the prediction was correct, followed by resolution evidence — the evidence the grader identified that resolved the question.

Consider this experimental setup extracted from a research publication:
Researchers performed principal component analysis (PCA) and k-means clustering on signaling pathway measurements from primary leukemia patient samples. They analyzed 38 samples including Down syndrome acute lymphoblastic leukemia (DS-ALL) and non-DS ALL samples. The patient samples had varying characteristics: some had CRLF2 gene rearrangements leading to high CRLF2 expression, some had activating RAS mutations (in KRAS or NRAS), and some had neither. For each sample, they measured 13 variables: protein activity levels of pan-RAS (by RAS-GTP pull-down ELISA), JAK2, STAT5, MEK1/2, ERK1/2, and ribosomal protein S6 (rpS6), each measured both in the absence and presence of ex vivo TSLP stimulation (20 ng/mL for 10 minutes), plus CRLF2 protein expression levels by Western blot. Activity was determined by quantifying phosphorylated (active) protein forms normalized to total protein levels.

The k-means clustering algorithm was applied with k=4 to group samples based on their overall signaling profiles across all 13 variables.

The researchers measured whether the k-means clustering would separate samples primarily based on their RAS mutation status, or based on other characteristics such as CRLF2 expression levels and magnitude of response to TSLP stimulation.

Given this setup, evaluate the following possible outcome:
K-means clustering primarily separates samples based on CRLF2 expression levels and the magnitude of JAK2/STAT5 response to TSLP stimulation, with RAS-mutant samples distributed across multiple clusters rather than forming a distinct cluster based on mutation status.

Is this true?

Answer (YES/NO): NO